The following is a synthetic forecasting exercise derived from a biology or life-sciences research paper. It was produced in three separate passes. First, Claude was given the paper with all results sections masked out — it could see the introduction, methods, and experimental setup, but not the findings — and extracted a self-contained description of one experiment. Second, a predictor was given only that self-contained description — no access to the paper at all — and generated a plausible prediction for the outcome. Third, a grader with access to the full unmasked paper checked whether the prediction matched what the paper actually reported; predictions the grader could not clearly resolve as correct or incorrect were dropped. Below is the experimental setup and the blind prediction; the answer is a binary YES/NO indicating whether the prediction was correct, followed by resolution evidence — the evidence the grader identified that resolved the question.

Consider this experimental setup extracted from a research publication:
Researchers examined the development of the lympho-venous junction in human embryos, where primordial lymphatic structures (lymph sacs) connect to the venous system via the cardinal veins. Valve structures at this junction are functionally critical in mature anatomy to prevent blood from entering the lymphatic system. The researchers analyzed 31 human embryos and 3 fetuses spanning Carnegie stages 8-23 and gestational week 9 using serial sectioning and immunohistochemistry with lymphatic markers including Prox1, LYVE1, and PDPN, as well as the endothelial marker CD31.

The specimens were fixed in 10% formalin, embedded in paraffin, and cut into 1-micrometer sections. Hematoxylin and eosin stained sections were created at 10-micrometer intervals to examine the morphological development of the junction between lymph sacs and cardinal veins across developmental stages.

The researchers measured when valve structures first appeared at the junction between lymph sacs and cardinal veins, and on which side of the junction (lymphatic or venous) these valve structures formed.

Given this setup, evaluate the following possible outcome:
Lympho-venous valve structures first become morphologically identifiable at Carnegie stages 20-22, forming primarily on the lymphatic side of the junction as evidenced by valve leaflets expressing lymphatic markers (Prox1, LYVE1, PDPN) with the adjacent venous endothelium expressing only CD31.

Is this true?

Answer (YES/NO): NO